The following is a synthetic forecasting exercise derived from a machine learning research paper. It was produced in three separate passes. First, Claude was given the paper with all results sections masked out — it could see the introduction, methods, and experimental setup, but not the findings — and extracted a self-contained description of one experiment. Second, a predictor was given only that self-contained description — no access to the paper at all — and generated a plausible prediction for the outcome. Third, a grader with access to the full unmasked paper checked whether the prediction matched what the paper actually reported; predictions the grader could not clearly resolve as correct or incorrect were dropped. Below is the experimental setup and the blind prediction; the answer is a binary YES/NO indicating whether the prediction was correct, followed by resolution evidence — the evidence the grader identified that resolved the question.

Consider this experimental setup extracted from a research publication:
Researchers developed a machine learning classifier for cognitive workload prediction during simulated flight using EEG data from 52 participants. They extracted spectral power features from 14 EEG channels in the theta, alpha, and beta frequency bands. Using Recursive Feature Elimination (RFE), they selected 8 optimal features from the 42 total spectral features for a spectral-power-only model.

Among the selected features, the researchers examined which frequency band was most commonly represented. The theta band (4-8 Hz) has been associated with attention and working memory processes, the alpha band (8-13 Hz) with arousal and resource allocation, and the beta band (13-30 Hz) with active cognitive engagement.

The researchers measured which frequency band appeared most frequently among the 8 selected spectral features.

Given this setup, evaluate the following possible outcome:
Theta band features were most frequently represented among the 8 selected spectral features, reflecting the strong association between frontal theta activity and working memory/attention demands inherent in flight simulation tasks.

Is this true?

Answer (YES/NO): YES